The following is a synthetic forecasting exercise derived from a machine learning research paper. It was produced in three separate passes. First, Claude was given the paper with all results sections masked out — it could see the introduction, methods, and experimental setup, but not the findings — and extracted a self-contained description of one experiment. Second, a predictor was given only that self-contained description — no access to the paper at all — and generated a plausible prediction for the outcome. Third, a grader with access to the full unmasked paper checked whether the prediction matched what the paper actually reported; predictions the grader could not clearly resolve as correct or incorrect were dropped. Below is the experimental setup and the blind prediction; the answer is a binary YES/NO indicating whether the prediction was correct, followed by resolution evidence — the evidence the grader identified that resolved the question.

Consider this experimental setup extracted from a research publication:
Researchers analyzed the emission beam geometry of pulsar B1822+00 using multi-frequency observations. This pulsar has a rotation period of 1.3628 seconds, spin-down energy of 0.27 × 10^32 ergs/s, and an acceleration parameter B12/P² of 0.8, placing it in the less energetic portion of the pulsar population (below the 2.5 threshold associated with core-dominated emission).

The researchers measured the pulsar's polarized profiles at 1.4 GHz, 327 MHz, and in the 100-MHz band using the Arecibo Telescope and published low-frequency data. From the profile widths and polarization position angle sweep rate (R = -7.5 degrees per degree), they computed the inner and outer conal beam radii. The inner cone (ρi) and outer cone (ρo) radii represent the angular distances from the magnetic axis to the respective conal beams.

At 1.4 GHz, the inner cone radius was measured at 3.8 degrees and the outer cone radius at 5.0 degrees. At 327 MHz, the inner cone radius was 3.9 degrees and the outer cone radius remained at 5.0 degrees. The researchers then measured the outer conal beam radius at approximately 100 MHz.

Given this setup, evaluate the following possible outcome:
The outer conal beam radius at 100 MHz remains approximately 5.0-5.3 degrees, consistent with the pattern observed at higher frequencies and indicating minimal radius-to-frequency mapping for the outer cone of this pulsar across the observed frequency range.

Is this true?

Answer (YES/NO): NO